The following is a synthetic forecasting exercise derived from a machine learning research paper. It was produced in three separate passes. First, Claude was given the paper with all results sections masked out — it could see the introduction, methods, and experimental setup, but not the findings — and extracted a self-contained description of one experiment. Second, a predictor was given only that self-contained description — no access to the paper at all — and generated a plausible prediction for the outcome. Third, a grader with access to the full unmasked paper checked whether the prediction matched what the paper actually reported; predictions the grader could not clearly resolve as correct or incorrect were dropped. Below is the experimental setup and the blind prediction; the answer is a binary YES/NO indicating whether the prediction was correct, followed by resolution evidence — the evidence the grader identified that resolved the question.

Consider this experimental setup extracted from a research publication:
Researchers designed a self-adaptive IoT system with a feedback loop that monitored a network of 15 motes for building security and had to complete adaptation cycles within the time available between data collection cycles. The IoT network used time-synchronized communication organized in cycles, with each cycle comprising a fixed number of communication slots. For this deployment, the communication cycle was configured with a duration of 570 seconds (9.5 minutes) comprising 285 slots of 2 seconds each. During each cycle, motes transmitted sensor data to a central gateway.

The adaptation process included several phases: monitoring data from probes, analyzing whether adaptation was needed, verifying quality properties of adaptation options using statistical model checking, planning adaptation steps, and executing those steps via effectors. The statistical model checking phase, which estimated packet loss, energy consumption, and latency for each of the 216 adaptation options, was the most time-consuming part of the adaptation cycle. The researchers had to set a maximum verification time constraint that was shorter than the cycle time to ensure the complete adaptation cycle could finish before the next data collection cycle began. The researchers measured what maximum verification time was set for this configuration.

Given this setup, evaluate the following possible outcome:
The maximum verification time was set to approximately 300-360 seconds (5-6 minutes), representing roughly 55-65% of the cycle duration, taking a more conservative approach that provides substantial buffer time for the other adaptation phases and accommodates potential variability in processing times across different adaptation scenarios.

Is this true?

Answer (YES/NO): NO